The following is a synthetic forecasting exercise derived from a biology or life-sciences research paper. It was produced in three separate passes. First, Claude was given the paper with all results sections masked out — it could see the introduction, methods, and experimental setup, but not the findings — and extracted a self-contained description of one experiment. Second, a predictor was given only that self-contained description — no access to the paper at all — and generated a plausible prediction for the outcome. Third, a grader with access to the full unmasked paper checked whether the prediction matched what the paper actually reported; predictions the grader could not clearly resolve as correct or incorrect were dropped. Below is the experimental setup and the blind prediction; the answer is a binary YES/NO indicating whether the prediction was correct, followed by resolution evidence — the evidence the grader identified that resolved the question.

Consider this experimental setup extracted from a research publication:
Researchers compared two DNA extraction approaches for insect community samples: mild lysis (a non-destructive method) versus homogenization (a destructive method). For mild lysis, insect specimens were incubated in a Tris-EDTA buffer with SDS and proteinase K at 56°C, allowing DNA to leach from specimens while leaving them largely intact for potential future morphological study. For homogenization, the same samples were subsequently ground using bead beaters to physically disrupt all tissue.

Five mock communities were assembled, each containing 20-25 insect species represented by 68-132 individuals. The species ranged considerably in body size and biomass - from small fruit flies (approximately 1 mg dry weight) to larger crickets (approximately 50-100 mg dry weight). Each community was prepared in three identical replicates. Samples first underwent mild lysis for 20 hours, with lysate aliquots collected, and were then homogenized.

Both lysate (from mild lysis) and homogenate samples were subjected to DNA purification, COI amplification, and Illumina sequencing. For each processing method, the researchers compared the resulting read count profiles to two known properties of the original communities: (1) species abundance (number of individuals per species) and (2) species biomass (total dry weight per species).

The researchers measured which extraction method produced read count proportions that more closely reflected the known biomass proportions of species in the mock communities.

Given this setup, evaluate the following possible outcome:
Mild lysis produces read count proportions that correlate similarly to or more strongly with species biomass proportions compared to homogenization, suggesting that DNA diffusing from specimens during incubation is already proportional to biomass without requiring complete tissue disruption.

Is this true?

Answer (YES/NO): NO